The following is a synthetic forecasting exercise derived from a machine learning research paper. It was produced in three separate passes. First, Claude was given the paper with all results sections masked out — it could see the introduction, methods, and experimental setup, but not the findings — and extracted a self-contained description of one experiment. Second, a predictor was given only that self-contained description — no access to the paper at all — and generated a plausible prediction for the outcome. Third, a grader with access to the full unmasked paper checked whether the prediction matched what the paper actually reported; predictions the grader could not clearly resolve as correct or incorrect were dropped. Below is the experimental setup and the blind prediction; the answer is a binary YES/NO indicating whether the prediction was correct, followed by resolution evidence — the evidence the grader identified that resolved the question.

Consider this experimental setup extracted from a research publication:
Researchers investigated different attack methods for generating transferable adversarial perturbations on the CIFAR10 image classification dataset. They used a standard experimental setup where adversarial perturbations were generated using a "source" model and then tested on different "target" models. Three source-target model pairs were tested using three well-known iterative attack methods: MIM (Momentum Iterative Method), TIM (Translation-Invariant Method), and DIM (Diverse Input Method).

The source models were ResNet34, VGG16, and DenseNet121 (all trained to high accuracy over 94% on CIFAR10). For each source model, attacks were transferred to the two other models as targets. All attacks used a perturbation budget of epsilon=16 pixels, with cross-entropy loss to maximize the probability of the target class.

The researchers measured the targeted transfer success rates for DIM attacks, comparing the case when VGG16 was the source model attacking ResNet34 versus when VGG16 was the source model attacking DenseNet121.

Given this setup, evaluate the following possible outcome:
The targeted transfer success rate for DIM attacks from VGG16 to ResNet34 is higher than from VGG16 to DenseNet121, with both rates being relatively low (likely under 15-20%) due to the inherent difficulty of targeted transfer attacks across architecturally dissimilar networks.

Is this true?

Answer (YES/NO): YES